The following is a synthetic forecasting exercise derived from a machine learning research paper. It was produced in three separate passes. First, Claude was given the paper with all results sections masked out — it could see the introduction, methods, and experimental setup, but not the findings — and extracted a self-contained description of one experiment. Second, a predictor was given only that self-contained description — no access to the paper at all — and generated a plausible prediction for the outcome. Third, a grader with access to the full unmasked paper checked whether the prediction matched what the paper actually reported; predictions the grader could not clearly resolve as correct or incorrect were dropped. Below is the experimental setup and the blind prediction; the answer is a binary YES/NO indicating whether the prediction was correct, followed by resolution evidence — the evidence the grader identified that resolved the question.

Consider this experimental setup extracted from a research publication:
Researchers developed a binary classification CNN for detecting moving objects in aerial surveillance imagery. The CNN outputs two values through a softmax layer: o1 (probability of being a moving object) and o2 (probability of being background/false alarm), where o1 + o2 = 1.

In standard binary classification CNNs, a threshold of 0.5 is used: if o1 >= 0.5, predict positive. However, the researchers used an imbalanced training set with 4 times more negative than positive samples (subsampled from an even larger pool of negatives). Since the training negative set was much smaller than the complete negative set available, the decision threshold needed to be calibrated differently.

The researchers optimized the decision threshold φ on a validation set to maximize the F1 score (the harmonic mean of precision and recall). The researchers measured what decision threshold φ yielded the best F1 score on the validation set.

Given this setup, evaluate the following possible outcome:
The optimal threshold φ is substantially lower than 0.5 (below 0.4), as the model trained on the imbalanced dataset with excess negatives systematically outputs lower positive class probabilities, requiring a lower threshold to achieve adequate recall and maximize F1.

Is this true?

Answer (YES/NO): NO